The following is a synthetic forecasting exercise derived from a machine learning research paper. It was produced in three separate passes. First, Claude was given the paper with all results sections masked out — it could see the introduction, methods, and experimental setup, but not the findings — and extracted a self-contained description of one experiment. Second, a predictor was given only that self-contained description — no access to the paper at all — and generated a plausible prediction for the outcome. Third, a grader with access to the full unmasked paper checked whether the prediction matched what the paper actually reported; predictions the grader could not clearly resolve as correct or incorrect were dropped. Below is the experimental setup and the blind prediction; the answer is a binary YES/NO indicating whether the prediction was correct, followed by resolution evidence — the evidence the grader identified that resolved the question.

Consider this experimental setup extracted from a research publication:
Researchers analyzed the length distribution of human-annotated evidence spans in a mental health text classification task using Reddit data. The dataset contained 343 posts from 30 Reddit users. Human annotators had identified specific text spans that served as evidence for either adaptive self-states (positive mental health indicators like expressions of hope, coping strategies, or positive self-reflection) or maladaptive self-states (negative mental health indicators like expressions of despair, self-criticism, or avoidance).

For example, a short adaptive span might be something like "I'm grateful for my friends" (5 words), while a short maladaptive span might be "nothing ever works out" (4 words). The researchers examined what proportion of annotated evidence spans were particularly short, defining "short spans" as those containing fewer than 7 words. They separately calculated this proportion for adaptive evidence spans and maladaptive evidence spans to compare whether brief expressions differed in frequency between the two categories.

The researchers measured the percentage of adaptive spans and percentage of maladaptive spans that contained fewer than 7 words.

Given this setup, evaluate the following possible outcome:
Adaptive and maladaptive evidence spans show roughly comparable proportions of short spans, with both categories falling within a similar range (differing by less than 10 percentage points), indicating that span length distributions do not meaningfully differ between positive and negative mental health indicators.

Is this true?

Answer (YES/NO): YES